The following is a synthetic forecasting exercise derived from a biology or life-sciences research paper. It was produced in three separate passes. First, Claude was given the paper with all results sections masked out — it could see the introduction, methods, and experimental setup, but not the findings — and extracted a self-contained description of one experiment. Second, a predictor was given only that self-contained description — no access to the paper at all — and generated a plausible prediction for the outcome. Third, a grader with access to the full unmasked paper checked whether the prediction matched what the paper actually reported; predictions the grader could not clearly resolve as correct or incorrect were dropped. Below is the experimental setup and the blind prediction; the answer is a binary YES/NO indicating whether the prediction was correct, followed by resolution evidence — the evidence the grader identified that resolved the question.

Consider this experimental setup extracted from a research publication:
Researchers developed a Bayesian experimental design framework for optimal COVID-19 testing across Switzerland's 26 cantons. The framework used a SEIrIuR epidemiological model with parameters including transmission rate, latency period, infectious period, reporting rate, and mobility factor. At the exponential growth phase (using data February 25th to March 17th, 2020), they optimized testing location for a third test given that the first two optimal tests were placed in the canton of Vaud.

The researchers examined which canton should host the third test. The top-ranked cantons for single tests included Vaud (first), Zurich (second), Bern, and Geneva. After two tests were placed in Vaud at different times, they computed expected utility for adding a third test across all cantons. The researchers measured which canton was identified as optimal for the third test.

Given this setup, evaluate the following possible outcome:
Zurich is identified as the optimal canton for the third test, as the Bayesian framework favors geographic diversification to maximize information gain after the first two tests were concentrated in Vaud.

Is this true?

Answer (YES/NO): NO